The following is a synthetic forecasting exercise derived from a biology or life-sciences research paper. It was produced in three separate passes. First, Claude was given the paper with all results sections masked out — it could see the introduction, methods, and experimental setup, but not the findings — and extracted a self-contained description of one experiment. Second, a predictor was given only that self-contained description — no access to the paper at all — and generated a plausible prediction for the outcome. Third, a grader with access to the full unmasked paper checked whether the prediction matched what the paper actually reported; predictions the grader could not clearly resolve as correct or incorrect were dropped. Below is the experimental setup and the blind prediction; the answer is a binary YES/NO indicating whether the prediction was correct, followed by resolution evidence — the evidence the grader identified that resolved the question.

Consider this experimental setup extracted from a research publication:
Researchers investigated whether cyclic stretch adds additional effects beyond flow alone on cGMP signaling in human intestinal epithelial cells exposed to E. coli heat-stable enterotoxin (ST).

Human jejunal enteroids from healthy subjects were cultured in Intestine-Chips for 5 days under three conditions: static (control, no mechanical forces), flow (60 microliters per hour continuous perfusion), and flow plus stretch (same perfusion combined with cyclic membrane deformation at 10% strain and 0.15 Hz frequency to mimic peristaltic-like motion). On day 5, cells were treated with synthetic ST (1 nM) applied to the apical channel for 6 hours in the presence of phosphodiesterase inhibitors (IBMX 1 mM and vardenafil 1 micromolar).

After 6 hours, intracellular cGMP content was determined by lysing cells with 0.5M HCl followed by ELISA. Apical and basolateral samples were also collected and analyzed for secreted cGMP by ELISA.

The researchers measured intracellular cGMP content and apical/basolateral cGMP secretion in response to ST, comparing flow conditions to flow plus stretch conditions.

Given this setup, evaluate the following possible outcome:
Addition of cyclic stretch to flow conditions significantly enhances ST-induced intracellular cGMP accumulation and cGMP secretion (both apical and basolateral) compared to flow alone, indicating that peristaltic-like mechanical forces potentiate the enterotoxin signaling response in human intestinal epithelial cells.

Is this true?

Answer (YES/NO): NO